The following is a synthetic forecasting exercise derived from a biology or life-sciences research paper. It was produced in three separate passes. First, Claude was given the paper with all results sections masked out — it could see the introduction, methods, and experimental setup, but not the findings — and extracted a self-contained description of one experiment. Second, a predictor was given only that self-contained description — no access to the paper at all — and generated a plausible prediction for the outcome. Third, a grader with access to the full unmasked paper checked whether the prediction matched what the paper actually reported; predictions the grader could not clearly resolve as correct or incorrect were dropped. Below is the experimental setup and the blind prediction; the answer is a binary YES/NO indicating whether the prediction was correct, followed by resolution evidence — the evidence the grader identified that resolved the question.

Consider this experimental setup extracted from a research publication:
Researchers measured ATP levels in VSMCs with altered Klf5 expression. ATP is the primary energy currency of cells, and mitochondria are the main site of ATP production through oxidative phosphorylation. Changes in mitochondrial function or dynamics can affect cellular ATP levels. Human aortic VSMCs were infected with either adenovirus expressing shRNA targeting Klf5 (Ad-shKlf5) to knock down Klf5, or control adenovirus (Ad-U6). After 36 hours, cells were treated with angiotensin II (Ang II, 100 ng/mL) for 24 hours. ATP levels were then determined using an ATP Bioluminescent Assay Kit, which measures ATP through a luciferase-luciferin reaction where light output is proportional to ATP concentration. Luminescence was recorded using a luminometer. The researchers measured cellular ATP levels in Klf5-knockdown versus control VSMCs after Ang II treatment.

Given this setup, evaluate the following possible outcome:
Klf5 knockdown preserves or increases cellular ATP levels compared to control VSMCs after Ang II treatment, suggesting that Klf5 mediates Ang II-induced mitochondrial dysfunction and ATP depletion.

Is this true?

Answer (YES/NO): NO